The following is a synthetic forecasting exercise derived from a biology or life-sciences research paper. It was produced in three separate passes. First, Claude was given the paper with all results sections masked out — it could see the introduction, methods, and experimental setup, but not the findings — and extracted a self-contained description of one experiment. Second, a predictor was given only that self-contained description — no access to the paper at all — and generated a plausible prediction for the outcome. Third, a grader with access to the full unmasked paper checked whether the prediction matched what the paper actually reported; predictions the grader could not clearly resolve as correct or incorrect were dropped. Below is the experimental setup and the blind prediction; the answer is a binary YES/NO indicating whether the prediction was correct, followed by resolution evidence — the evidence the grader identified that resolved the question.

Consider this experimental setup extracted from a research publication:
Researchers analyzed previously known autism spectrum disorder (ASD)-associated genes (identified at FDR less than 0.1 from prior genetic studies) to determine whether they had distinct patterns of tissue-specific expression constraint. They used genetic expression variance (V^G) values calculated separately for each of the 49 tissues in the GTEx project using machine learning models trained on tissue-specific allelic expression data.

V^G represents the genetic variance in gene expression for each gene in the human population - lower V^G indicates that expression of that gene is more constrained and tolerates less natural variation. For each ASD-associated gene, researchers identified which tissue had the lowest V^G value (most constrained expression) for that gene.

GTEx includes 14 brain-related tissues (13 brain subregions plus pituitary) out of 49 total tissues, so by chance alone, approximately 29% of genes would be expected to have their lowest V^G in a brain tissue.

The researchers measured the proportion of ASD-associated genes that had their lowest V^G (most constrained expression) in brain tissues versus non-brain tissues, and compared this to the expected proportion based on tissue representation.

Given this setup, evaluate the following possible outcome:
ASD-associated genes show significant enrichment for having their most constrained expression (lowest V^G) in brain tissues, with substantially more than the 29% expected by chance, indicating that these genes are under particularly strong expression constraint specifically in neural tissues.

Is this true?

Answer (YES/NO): YES